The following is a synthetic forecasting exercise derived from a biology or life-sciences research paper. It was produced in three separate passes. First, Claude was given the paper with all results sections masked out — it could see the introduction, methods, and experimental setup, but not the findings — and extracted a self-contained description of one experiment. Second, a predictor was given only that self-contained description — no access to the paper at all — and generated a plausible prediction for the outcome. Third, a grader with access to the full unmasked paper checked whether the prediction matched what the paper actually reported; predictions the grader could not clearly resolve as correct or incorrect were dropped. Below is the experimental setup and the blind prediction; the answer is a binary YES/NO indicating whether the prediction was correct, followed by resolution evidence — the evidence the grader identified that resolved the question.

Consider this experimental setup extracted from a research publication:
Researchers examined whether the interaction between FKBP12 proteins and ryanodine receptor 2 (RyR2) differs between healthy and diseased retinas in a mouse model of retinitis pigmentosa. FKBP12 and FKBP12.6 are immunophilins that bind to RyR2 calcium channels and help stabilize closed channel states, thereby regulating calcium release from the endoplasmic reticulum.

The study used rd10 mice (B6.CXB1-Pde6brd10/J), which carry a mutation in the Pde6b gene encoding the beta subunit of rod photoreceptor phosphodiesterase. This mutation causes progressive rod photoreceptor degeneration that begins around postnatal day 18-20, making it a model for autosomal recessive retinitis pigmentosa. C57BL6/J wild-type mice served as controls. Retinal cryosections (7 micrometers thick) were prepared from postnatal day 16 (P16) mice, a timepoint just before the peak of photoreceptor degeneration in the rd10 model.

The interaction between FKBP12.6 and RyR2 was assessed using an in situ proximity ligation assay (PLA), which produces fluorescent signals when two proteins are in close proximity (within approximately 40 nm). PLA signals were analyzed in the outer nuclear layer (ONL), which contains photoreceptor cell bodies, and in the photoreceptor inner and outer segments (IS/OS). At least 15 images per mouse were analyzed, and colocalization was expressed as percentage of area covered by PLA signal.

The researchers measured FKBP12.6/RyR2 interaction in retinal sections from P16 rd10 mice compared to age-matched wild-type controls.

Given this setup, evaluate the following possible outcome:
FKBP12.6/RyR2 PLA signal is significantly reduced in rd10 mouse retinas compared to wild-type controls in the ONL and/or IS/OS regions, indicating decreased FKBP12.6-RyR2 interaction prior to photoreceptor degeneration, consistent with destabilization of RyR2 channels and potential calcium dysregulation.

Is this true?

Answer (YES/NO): YES